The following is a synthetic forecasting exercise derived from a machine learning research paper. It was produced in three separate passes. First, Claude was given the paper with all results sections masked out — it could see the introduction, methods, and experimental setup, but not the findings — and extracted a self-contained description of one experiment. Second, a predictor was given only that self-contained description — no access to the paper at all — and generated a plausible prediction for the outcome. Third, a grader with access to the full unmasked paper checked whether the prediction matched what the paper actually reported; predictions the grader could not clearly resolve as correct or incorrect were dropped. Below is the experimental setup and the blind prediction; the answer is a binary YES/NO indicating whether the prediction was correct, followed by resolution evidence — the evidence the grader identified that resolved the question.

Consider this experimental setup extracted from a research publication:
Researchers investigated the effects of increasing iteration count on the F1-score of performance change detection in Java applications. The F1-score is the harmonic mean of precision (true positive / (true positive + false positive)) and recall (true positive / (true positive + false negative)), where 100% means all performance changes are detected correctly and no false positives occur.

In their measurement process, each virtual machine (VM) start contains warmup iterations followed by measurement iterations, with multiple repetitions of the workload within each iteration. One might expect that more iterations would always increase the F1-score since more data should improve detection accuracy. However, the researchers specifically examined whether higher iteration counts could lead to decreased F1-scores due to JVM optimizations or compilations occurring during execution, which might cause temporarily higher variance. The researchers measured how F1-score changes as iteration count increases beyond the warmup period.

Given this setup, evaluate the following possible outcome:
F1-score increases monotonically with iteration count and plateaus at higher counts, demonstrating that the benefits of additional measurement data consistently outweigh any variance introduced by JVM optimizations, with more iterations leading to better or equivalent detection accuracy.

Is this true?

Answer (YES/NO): NO